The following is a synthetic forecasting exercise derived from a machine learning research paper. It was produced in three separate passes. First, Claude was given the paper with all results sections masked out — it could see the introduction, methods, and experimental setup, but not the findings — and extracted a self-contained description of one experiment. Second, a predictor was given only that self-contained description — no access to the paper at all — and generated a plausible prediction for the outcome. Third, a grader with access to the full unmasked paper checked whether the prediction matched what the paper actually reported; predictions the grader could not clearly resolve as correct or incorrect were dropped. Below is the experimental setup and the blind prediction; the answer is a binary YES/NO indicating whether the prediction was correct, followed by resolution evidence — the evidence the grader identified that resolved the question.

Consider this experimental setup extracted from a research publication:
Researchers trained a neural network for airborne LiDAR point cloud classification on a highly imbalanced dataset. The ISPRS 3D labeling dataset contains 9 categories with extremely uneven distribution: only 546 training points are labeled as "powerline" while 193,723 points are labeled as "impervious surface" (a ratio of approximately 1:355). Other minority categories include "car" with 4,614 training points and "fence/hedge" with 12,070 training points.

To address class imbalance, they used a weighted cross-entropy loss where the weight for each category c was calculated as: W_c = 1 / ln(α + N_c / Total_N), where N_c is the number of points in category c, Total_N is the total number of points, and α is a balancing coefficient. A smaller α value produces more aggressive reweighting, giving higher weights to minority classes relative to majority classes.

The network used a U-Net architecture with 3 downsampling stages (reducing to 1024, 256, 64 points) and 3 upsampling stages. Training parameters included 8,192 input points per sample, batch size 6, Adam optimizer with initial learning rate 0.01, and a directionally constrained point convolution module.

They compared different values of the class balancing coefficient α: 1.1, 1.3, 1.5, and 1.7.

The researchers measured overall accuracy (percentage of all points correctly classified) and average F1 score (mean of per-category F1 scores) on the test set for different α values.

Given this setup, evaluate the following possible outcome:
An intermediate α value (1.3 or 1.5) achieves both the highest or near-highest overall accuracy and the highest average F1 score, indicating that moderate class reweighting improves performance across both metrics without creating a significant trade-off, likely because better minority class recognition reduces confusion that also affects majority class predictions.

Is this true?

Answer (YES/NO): NO